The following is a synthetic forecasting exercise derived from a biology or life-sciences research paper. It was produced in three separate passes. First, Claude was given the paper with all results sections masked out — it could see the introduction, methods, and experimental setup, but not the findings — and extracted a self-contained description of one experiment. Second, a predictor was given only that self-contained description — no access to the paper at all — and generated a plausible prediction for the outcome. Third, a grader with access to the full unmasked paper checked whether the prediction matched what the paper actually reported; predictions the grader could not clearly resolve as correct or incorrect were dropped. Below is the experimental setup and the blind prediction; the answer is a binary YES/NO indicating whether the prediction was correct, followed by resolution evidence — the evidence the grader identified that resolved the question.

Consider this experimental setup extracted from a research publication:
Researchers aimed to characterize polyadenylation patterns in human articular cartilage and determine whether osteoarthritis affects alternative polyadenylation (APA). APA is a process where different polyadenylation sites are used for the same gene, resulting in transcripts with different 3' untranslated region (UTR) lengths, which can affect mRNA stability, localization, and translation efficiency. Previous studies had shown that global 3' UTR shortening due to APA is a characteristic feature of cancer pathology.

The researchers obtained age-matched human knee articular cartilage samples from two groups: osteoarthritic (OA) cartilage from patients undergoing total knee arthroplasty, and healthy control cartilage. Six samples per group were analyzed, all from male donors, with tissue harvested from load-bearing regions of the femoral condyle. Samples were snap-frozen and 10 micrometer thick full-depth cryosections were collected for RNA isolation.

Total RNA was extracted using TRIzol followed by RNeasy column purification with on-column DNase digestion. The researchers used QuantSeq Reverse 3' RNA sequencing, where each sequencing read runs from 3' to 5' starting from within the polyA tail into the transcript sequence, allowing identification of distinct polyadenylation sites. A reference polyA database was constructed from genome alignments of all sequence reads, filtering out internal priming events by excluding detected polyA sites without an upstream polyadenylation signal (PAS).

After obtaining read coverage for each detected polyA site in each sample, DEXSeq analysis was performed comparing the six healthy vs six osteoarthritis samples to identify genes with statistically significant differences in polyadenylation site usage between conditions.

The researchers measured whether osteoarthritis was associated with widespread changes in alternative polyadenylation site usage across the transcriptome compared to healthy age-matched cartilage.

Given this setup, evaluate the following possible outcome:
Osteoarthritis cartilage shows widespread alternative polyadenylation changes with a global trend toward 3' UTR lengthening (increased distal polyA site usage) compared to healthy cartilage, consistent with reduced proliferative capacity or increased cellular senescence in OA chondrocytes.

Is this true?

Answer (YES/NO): NO